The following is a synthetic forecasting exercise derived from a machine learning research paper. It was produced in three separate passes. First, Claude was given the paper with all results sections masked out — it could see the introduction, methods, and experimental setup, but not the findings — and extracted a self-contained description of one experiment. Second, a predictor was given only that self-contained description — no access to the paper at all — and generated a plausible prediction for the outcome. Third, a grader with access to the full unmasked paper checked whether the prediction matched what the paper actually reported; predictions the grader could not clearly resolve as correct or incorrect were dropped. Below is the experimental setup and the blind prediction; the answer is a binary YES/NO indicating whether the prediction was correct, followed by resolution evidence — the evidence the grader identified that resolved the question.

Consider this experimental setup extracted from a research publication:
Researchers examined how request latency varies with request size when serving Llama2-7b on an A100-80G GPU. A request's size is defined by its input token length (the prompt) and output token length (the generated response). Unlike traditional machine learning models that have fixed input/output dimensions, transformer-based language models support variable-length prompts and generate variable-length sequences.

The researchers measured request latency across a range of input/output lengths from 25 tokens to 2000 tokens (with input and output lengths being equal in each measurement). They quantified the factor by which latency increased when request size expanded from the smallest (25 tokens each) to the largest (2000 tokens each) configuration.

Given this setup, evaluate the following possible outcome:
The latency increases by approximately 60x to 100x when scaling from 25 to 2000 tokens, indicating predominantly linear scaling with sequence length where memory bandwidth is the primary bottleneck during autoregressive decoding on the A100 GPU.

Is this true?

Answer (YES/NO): NO